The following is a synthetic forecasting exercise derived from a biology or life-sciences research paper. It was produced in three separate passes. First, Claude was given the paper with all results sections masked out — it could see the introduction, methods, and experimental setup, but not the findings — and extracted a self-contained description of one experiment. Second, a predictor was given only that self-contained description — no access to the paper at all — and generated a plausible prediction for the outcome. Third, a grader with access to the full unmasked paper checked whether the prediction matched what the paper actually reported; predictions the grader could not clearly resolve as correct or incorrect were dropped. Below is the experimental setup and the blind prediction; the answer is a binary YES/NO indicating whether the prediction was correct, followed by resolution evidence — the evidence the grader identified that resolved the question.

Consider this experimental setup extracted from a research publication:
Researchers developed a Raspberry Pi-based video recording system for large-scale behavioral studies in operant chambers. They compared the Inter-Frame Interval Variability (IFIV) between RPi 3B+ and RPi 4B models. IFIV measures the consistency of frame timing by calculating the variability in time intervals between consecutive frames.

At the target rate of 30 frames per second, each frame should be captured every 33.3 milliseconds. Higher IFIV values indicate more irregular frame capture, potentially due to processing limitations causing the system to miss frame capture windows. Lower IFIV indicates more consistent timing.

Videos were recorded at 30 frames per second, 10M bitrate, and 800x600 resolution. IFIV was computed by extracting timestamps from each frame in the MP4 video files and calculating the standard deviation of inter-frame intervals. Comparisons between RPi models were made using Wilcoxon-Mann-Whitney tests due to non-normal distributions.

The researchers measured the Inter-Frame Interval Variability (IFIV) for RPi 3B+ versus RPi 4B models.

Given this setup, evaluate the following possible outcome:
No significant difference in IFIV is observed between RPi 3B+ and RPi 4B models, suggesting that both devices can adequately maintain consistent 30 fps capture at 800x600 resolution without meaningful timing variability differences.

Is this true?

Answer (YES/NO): YES